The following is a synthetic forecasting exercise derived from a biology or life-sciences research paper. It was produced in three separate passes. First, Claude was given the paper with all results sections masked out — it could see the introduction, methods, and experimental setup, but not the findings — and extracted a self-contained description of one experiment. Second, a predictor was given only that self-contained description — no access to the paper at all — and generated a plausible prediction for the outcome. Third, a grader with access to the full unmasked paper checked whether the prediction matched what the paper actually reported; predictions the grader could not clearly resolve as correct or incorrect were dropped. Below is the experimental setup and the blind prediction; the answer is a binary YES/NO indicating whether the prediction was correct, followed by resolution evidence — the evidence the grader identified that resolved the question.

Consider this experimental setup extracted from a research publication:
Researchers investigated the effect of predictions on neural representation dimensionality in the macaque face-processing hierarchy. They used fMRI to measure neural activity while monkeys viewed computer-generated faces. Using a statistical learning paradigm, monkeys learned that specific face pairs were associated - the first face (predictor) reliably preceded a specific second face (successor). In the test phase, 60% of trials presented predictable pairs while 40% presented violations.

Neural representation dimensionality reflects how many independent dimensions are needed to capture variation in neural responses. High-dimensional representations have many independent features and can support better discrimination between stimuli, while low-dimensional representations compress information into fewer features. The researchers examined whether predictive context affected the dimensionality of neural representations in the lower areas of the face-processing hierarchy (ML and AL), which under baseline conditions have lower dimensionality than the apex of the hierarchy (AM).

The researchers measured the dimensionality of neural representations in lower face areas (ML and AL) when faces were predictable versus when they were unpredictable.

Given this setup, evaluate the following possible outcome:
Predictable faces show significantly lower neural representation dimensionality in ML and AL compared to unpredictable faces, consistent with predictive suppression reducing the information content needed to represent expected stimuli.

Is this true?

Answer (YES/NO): NO